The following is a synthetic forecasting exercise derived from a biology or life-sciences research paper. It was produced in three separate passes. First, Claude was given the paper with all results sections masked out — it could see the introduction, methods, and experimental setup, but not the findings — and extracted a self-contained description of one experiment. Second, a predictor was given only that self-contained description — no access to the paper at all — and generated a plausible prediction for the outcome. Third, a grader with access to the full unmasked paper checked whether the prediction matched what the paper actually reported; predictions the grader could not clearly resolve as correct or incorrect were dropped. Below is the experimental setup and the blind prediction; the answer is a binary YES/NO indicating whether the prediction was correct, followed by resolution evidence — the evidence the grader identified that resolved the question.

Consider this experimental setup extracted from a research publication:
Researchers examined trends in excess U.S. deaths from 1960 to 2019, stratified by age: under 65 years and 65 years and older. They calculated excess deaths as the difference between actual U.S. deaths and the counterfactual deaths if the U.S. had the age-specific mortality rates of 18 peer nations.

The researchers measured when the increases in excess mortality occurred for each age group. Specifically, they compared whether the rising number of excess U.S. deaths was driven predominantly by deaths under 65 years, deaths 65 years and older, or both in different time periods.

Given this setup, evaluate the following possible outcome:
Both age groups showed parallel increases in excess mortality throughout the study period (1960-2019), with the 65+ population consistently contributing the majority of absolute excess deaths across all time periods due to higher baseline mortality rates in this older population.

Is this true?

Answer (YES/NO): NO